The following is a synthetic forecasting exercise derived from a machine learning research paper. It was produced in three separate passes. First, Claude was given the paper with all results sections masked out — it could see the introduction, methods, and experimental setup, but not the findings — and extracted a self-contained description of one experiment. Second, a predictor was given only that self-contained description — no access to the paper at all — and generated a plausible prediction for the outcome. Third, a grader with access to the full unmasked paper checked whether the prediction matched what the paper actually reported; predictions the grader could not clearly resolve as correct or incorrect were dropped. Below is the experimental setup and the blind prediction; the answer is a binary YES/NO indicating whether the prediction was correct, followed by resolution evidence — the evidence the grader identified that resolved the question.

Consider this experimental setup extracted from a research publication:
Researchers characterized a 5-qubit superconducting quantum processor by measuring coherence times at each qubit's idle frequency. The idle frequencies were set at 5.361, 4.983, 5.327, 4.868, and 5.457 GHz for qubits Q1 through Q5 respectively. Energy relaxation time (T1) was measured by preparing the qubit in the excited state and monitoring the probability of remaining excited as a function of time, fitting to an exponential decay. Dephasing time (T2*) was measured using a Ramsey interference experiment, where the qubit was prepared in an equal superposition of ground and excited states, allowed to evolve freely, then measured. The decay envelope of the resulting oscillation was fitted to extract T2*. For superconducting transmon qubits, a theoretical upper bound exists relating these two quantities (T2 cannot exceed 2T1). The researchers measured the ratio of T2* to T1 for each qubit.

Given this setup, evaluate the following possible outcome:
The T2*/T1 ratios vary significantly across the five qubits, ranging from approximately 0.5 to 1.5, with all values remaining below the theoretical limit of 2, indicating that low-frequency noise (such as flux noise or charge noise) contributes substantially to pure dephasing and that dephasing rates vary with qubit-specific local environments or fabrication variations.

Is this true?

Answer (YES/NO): NO